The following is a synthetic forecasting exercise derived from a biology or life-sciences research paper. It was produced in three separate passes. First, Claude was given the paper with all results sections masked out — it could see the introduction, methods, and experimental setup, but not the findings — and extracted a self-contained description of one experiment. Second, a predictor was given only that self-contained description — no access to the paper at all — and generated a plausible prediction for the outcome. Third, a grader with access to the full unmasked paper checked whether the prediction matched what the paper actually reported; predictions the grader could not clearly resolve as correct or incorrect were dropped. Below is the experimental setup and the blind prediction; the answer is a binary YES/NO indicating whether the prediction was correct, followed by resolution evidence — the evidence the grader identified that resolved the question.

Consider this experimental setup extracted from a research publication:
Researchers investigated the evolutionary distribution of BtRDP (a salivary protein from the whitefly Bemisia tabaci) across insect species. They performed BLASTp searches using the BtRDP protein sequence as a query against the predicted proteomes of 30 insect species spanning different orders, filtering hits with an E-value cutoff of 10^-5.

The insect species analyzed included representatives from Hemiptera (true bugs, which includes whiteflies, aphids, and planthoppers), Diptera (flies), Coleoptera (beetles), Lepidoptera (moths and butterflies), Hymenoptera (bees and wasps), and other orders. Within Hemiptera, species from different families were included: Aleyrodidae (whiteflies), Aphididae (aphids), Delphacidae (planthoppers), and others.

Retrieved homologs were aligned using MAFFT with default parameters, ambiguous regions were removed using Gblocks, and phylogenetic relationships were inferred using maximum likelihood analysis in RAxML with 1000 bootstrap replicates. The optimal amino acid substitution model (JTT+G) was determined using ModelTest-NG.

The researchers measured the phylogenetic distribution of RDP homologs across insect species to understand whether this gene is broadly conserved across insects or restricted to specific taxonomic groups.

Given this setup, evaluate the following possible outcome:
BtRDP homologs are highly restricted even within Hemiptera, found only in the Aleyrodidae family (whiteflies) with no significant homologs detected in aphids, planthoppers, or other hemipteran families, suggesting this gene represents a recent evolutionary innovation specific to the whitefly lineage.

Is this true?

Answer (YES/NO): YES